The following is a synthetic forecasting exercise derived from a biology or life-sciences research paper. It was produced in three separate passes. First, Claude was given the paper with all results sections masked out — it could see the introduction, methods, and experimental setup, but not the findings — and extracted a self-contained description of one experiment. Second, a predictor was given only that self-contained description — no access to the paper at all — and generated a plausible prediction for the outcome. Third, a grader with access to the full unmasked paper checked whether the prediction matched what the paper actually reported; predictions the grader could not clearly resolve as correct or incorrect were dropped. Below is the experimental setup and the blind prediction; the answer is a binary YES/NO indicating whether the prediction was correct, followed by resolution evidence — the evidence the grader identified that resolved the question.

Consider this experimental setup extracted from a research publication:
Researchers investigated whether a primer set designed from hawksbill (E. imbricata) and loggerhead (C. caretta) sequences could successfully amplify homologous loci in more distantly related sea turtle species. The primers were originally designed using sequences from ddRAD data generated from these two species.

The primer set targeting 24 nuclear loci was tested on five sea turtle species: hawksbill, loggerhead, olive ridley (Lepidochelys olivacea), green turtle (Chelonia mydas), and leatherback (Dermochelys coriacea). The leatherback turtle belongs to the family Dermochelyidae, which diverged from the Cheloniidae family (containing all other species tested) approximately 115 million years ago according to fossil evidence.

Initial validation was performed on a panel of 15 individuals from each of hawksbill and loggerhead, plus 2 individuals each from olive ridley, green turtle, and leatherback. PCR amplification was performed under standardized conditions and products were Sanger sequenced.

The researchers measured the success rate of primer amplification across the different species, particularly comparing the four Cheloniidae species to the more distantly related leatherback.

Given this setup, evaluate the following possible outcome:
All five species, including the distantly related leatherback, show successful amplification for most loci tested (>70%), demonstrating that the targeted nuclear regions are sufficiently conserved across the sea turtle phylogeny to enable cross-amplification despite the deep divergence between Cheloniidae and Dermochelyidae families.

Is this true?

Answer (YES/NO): NO